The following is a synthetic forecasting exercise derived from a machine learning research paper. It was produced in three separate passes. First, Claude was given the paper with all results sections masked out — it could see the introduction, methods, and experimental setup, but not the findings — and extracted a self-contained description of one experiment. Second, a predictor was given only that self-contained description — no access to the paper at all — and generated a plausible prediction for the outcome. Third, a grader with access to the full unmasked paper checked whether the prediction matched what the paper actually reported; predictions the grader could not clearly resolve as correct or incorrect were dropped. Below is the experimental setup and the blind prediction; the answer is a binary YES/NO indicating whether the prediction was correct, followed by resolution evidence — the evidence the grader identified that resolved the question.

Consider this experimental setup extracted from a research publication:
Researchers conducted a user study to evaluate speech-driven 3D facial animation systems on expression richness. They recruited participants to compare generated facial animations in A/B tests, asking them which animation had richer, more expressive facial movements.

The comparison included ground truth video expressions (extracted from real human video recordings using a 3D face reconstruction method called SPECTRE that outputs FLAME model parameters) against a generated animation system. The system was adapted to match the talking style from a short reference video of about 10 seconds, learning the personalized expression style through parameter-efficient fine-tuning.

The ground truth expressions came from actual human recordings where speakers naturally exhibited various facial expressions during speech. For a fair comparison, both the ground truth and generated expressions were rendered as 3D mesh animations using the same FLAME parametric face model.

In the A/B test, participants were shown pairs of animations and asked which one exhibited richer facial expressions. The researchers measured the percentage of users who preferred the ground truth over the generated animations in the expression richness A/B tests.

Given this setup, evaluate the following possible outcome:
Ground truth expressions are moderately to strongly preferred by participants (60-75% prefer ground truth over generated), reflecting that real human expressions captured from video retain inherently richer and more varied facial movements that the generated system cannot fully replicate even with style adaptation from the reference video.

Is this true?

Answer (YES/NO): NO